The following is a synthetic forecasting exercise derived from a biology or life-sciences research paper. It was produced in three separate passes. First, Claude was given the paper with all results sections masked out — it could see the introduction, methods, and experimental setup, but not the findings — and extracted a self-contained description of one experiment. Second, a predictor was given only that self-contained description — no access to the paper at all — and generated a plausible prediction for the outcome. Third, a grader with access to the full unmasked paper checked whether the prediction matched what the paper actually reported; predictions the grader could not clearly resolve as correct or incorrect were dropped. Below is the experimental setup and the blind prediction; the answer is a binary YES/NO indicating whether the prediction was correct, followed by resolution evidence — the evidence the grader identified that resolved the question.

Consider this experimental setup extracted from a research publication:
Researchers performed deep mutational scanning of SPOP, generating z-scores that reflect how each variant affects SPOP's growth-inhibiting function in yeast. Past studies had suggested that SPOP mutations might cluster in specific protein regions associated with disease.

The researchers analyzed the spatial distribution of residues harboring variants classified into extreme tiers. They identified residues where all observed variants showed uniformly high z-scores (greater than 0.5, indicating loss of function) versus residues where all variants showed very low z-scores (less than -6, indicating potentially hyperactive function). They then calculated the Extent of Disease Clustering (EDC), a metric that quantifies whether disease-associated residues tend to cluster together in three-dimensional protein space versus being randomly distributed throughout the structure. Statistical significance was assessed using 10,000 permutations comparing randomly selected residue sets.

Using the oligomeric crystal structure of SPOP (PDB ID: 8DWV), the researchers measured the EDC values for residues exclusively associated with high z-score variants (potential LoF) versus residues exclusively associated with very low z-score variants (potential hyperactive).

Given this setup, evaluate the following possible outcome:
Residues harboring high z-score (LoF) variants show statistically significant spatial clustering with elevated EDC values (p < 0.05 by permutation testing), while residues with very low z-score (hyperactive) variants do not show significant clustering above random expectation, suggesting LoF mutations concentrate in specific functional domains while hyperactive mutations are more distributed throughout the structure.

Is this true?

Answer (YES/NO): NO